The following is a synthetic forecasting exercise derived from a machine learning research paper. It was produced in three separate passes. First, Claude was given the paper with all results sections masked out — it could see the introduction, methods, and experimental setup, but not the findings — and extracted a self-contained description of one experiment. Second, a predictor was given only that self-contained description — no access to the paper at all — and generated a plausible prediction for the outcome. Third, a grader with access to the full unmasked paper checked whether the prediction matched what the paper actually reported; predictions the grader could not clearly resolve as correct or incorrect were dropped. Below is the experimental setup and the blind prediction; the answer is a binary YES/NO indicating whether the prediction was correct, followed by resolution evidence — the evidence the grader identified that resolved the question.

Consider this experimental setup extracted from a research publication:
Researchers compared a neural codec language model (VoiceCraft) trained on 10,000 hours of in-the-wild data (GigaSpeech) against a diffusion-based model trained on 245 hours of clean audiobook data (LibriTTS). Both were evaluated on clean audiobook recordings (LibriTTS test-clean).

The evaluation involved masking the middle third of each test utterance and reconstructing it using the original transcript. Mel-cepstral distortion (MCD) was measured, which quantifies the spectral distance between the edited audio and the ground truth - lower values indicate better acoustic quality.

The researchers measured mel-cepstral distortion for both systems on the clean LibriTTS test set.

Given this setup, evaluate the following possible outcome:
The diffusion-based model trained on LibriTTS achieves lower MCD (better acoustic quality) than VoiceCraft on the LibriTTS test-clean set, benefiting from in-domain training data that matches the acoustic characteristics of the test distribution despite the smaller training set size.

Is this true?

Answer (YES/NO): YES